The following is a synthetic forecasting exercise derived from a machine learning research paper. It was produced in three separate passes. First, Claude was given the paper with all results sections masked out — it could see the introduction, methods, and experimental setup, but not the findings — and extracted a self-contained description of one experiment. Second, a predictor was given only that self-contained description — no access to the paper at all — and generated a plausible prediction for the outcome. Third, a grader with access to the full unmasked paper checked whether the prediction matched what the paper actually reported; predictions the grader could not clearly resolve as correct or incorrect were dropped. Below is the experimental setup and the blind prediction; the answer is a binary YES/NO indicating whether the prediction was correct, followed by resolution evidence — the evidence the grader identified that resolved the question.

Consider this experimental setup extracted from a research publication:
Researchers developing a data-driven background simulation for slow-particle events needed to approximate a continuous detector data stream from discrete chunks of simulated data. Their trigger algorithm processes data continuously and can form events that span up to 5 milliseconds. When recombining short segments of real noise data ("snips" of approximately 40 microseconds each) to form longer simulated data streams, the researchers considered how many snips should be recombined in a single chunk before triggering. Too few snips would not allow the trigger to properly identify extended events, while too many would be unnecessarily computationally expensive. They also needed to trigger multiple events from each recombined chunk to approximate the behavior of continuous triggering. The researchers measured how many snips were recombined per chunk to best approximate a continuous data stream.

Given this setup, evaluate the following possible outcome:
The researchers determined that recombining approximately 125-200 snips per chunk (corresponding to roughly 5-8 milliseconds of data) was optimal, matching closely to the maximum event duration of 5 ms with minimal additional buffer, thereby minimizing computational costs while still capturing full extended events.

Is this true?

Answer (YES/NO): NO